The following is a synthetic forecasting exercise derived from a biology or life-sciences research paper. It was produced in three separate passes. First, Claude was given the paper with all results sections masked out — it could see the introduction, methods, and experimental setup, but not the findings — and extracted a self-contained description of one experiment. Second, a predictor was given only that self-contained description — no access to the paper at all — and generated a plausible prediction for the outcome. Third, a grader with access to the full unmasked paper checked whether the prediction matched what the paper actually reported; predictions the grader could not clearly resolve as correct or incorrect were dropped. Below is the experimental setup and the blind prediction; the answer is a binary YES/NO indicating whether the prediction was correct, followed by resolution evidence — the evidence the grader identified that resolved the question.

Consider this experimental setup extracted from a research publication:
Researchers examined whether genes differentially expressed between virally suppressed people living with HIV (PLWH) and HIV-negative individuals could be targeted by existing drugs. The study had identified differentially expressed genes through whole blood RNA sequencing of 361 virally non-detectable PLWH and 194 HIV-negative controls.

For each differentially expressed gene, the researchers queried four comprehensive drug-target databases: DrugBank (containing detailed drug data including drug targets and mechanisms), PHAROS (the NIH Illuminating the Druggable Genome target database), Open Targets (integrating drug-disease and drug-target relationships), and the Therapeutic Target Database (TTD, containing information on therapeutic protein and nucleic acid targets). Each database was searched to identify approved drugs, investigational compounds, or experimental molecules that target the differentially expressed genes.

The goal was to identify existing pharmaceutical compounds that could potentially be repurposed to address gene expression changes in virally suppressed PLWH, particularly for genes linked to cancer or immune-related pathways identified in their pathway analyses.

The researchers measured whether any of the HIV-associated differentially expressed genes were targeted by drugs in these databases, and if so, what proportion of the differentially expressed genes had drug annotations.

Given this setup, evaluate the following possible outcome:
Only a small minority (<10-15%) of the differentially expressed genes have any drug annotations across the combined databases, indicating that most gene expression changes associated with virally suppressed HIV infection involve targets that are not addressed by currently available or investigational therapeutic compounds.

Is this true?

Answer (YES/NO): NO